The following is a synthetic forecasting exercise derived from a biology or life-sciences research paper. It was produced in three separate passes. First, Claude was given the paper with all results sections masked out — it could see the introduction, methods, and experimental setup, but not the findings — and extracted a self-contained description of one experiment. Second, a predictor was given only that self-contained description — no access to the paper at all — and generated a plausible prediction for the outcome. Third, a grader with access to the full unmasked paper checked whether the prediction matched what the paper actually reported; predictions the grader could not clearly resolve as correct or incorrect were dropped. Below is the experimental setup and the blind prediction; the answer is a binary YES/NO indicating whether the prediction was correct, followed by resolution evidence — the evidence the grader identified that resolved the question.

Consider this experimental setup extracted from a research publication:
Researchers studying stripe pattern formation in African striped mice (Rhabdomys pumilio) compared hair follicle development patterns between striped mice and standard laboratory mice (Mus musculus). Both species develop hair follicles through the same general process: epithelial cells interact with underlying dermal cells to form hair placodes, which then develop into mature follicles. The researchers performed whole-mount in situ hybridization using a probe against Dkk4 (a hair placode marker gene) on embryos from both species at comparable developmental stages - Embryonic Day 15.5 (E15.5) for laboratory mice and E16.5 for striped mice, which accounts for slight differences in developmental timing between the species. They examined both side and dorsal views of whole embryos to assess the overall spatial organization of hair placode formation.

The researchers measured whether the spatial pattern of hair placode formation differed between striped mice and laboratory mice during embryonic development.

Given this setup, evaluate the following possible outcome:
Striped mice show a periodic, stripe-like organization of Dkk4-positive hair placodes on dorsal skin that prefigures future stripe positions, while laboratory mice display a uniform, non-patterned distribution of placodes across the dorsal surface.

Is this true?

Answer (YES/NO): YES